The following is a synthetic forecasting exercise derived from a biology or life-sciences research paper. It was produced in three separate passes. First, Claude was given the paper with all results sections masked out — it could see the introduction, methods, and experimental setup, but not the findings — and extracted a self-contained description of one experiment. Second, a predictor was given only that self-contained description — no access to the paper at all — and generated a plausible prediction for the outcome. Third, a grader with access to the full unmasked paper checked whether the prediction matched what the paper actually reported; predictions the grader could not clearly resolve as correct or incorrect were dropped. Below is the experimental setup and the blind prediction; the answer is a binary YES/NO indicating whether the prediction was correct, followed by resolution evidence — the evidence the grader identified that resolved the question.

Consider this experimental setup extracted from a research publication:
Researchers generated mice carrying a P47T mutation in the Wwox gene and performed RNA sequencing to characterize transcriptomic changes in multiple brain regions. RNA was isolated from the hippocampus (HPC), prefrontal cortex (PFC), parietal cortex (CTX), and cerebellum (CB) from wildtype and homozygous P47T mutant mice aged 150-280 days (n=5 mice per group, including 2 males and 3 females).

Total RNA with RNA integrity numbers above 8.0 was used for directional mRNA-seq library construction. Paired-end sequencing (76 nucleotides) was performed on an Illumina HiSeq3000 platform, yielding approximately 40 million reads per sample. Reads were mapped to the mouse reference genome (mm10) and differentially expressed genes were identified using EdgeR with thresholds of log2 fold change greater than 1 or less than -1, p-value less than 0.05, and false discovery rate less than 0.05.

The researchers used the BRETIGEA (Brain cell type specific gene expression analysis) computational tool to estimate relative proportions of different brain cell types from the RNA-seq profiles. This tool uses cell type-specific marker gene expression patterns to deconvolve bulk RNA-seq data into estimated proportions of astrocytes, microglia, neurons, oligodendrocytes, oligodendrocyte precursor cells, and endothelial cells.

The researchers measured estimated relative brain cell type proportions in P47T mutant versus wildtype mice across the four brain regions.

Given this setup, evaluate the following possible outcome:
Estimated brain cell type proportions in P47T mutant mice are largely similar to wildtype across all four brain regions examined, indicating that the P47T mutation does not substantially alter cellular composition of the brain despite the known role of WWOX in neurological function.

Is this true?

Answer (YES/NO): NO